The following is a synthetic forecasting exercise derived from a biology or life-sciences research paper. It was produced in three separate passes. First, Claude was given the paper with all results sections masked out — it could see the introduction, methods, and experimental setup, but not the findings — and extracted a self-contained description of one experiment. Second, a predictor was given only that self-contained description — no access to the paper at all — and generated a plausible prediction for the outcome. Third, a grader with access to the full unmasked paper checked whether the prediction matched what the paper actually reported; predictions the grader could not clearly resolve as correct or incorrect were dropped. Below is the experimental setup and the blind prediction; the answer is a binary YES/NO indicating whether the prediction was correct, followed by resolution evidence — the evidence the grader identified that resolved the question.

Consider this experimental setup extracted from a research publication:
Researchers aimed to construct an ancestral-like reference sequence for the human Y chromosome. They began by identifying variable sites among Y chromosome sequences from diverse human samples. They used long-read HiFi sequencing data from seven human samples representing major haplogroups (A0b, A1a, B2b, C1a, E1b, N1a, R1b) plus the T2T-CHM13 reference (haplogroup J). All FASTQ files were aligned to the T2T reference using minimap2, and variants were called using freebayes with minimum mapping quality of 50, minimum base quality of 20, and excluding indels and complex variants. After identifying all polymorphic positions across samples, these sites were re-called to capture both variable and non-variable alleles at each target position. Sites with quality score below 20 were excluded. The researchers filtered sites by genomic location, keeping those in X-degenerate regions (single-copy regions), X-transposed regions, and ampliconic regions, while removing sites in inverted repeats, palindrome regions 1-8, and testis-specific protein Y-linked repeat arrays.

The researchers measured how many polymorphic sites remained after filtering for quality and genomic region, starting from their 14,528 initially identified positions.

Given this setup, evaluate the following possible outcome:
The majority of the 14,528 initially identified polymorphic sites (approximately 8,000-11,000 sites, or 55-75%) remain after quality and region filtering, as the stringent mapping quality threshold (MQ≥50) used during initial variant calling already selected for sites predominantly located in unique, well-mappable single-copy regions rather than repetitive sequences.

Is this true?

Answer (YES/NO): NO